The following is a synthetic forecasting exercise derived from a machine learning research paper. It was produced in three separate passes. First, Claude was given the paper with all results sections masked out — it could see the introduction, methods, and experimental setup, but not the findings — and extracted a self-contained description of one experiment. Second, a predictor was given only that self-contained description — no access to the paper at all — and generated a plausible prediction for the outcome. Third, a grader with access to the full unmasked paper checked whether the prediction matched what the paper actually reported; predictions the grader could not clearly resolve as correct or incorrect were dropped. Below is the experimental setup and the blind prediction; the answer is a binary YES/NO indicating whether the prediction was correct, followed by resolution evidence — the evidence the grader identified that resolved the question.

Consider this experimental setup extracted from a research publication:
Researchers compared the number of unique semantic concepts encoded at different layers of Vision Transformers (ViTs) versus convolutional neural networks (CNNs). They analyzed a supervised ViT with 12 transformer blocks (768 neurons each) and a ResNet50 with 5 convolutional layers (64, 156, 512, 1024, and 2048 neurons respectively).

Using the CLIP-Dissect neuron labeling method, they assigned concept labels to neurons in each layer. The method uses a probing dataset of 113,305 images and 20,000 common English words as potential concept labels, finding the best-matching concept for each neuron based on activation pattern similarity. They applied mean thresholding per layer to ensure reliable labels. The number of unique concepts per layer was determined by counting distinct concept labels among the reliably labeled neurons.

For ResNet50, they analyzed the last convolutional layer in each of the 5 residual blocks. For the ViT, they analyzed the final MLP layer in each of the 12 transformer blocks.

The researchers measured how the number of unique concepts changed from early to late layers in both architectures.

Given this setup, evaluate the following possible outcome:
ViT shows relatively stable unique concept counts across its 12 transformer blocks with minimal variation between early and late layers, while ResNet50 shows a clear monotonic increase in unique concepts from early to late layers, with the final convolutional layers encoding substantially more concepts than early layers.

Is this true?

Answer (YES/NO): NO